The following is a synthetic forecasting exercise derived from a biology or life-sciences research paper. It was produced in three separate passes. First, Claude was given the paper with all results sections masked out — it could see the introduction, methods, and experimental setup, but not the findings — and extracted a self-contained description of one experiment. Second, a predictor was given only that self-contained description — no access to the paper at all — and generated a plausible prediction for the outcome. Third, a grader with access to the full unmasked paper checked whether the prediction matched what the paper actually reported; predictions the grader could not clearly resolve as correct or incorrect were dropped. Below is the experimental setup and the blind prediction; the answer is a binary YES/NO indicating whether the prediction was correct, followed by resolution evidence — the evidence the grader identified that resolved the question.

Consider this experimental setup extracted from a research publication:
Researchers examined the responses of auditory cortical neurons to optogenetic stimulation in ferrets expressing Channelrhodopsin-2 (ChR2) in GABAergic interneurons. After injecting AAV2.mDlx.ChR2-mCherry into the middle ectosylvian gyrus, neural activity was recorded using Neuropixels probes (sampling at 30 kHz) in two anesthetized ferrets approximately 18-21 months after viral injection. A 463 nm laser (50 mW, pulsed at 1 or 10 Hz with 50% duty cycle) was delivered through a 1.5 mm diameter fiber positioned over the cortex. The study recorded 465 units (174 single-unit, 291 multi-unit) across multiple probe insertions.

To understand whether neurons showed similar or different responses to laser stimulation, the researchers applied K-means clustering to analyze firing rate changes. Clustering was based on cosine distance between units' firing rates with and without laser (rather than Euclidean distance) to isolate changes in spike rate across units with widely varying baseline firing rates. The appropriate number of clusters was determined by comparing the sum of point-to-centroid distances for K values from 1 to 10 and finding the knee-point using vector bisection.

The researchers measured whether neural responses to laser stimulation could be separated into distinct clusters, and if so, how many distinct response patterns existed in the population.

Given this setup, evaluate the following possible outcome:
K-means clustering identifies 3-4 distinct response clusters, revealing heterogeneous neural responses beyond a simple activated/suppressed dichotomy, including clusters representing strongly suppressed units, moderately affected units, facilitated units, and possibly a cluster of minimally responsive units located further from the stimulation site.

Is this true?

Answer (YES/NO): NO